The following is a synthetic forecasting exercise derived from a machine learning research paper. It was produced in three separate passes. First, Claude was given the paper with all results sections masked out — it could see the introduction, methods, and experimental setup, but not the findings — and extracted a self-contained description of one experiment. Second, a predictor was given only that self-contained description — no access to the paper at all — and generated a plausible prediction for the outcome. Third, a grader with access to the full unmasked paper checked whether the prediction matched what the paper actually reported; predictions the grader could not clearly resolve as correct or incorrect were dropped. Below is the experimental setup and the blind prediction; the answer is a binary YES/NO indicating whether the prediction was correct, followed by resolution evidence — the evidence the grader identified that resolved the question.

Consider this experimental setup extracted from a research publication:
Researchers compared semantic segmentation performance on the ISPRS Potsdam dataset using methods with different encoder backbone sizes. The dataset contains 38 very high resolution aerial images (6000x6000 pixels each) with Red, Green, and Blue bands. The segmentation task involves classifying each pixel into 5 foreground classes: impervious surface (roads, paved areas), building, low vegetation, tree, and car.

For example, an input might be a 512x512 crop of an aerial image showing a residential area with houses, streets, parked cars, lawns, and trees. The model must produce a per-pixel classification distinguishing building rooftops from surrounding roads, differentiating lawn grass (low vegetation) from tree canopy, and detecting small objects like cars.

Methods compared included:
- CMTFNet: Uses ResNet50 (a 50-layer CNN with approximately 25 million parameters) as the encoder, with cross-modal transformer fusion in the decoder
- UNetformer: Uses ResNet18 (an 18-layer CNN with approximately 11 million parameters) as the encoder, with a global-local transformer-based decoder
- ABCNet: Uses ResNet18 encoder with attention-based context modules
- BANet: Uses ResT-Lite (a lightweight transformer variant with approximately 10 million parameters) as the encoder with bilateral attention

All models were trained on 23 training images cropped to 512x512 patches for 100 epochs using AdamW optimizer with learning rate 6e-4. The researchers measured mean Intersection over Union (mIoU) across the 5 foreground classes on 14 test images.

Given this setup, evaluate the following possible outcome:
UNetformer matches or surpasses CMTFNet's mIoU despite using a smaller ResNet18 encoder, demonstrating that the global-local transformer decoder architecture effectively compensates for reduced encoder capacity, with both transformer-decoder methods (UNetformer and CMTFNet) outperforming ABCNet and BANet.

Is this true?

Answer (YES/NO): NO